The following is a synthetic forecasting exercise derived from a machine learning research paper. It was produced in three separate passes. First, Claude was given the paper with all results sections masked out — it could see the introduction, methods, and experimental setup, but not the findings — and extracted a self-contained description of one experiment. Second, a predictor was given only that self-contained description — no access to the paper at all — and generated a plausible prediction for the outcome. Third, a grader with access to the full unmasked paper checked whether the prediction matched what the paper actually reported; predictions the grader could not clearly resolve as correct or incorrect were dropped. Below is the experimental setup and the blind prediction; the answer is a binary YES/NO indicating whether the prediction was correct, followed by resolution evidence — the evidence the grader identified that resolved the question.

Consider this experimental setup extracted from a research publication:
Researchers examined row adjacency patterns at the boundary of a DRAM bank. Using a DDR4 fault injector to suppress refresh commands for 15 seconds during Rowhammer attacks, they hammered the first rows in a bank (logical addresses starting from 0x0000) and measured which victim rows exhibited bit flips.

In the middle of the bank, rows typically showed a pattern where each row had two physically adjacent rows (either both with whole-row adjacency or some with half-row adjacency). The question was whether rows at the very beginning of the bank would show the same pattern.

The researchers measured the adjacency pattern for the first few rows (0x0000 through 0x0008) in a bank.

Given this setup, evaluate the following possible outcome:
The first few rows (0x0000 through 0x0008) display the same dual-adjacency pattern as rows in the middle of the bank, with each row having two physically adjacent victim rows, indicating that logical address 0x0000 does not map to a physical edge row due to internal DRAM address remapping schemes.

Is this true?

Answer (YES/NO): NO